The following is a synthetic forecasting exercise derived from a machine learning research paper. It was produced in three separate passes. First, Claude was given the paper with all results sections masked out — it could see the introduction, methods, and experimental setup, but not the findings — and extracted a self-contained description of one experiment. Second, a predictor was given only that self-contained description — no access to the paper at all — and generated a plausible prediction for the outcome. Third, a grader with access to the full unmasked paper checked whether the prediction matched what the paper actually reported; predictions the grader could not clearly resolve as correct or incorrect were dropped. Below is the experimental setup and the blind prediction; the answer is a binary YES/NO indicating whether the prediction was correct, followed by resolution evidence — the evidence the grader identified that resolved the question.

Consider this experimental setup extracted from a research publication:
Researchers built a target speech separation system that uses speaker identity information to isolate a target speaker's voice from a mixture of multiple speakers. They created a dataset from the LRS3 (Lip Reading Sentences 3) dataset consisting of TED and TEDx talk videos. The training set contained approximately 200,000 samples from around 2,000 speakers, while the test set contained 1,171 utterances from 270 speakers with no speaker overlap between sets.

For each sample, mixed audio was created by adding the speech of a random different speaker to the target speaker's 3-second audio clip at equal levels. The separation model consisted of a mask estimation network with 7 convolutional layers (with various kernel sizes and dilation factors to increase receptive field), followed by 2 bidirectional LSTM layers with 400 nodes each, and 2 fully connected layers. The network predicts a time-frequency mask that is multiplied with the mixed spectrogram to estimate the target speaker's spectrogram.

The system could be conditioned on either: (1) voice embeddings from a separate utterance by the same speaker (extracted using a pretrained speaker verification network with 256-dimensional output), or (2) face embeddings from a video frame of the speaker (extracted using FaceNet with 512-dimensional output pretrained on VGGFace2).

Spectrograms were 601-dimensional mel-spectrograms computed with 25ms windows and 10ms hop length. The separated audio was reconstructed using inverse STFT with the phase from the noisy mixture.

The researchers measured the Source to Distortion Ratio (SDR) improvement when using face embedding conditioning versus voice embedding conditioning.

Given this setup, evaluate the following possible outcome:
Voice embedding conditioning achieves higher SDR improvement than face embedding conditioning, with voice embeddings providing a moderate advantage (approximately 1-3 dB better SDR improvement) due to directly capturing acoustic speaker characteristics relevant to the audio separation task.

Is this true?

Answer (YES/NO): YES